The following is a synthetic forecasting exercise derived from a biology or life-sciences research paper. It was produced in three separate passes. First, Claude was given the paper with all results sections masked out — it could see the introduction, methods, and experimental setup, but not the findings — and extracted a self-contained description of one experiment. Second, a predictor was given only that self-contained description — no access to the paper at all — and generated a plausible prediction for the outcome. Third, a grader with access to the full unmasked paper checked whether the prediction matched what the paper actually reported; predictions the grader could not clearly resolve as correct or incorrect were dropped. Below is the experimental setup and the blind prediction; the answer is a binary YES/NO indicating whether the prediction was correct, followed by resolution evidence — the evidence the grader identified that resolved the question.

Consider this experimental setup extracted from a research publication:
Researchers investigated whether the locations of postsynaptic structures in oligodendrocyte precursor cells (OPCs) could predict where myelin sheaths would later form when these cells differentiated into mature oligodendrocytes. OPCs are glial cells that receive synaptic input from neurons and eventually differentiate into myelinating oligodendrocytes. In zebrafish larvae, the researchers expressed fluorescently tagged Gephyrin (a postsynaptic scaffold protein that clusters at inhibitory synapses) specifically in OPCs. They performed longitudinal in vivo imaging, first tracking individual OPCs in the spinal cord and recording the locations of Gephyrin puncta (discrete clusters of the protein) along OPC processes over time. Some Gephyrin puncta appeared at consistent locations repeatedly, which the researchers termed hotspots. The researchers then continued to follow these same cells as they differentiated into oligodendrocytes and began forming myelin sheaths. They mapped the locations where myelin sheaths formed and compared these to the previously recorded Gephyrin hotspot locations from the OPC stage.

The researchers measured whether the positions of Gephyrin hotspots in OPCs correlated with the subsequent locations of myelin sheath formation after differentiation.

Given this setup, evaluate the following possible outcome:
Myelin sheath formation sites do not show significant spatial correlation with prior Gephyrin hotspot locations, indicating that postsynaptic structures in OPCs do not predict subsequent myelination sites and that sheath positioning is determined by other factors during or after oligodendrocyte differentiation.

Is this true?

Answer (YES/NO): NO